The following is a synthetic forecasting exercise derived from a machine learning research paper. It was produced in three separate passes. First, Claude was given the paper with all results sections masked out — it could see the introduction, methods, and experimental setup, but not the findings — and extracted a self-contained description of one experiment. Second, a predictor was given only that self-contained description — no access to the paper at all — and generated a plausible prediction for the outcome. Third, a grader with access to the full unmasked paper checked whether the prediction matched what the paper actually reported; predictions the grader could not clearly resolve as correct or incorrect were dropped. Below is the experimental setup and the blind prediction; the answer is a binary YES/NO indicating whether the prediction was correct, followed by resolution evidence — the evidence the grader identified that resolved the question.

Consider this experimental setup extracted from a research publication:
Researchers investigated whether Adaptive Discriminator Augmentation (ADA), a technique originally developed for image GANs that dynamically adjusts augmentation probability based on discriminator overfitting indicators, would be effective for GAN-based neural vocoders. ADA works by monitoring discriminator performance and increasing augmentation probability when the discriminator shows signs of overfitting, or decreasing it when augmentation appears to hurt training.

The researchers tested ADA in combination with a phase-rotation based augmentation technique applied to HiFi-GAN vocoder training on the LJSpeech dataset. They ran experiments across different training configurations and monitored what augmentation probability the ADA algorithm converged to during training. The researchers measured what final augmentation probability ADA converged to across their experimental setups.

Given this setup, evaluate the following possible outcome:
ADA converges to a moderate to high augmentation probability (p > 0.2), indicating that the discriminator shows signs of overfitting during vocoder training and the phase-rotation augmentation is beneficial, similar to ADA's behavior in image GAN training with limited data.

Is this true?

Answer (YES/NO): YES